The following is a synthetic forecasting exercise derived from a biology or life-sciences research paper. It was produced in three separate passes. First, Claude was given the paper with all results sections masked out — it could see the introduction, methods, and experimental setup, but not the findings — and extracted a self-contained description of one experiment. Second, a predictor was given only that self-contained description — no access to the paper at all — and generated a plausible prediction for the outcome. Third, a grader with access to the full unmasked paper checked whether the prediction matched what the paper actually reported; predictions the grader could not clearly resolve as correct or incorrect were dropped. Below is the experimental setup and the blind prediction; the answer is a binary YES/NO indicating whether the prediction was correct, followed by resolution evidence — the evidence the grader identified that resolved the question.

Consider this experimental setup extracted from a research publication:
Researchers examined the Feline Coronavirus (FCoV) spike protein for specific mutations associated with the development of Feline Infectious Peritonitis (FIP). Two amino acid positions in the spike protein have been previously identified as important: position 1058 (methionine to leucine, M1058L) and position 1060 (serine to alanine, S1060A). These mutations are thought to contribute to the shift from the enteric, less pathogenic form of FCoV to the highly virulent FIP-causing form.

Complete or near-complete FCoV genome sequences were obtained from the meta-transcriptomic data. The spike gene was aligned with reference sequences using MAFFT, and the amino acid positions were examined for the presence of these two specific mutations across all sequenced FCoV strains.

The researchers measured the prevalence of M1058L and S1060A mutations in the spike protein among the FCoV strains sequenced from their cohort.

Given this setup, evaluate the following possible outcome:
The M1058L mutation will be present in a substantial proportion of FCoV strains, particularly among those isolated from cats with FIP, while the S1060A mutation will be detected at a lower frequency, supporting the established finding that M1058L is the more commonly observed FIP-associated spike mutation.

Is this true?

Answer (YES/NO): NO